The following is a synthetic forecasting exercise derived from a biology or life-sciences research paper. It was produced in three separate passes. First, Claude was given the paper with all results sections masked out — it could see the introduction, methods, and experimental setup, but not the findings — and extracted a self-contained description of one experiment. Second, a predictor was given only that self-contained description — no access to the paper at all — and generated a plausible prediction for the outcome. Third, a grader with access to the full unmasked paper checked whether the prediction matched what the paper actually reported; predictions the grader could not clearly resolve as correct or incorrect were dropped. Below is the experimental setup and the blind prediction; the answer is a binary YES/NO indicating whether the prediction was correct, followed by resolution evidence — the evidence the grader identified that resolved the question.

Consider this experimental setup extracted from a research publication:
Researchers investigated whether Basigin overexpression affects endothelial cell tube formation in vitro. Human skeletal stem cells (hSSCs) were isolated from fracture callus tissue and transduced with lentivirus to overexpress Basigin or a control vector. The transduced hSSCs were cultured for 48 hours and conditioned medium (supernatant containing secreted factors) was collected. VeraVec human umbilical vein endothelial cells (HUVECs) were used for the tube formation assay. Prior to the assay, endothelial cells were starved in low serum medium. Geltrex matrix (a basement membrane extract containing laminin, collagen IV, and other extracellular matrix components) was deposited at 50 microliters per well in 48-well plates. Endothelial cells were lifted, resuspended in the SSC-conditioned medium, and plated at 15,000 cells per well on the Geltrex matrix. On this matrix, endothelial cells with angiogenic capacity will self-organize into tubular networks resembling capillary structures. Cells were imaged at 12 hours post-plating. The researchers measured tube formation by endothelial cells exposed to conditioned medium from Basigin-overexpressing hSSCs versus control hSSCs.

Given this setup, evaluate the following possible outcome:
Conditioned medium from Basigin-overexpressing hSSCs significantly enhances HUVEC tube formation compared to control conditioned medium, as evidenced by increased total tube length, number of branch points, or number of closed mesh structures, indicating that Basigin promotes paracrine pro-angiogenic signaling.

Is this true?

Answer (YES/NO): NO